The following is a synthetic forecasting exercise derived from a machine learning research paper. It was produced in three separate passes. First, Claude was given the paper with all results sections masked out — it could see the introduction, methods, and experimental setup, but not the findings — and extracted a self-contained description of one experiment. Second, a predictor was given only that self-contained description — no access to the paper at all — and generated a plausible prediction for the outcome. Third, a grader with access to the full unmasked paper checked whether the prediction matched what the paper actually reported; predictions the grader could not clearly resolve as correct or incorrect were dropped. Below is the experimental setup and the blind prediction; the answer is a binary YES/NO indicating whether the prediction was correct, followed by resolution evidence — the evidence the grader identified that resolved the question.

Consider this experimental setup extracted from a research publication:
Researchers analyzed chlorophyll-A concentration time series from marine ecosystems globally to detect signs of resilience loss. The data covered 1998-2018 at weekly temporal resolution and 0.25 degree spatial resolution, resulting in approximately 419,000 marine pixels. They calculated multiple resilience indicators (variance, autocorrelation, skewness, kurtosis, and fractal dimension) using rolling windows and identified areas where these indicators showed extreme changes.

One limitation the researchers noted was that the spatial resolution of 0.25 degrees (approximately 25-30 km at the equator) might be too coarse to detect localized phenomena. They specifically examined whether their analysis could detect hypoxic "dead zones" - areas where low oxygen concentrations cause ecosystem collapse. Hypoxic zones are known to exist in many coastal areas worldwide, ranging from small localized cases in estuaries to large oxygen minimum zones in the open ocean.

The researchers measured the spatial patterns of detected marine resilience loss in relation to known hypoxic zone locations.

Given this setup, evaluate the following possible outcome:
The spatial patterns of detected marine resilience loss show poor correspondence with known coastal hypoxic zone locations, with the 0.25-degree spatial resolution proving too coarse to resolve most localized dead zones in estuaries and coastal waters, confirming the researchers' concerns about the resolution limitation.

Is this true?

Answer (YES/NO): NO